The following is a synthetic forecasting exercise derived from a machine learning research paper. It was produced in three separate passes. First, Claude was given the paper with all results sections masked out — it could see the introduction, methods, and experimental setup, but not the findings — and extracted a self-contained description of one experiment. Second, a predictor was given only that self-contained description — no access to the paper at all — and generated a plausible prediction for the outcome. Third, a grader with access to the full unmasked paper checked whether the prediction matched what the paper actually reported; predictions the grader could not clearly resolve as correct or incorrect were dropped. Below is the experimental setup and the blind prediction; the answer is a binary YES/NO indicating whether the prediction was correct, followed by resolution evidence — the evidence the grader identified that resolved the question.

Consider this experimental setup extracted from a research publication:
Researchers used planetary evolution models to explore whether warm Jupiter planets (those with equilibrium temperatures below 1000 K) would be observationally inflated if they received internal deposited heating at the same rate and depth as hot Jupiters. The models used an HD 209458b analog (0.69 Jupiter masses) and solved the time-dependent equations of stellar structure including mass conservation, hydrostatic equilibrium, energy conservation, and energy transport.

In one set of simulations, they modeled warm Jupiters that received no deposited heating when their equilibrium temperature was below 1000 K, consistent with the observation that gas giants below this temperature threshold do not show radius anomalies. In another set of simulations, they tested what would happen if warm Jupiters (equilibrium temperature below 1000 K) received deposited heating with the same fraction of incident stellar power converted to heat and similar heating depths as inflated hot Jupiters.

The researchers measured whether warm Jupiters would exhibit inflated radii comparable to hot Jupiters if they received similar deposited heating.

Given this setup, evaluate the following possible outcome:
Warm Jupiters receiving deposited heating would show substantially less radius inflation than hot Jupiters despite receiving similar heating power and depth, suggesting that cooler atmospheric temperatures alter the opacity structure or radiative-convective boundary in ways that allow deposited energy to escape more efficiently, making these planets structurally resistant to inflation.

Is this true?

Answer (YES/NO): NO